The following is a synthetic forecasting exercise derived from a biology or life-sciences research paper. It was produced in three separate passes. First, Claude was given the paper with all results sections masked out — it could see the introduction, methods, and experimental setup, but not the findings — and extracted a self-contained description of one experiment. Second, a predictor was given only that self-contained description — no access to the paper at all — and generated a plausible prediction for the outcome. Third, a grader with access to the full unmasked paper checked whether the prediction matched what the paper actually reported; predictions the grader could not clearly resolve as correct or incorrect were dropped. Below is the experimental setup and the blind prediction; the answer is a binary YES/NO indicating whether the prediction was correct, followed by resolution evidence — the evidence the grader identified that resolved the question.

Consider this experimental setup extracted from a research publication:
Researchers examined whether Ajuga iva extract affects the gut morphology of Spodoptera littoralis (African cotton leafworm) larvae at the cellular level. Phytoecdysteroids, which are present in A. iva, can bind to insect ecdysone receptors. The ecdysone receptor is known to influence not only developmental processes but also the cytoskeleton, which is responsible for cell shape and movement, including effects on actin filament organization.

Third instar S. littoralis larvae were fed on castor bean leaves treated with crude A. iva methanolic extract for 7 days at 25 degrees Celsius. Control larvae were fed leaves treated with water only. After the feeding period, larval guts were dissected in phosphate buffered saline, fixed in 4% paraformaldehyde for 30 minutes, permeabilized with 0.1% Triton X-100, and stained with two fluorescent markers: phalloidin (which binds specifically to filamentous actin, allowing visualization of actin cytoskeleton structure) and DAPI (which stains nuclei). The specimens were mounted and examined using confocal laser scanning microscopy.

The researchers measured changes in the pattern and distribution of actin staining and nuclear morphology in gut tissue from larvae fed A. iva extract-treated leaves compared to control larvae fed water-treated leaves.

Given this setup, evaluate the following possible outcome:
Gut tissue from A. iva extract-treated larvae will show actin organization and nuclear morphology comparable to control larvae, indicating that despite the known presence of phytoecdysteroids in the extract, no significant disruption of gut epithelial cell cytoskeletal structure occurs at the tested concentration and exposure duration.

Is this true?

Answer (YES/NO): NO